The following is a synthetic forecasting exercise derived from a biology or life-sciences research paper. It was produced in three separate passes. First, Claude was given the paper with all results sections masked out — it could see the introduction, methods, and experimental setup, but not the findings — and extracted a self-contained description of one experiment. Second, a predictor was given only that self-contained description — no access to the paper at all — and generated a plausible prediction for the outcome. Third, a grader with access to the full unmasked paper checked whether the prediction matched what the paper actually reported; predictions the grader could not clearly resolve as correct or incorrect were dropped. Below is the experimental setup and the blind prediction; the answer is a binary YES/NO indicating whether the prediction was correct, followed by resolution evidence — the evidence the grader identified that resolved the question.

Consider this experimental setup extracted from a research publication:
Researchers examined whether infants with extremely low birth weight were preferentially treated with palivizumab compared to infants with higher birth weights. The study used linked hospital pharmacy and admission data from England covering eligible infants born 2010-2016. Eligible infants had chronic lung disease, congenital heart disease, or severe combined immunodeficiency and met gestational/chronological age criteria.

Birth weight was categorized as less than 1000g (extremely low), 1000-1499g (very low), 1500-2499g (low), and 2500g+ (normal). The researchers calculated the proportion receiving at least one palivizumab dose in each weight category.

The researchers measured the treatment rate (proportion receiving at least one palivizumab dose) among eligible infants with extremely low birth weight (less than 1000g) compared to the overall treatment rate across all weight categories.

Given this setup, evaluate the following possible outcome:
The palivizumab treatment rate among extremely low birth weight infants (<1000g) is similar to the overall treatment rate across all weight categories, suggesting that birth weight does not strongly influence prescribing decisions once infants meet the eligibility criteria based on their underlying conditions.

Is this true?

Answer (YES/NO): NO